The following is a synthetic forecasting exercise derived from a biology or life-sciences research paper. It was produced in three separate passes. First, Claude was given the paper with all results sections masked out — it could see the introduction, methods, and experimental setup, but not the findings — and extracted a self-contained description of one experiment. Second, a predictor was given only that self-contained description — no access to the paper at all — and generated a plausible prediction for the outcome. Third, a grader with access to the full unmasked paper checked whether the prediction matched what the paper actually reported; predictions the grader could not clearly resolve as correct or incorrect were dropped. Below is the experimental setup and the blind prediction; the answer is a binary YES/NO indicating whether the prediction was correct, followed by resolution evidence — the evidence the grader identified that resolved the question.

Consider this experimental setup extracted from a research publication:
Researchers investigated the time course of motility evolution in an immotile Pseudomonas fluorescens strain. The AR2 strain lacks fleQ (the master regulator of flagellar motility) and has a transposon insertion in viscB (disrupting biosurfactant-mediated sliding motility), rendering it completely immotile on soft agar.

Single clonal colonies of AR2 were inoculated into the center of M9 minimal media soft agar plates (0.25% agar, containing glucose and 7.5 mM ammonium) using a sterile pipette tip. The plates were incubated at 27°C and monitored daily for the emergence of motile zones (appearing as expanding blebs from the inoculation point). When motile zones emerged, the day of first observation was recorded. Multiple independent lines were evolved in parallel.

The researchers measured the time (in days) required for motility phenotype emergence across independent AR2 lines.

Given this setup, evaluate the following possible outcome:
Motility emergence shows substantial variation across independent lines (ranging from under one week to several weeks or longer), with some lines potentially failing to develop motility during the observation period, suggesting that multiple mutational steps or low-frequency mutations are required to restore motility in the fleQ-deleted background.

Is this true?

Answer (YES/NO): NO